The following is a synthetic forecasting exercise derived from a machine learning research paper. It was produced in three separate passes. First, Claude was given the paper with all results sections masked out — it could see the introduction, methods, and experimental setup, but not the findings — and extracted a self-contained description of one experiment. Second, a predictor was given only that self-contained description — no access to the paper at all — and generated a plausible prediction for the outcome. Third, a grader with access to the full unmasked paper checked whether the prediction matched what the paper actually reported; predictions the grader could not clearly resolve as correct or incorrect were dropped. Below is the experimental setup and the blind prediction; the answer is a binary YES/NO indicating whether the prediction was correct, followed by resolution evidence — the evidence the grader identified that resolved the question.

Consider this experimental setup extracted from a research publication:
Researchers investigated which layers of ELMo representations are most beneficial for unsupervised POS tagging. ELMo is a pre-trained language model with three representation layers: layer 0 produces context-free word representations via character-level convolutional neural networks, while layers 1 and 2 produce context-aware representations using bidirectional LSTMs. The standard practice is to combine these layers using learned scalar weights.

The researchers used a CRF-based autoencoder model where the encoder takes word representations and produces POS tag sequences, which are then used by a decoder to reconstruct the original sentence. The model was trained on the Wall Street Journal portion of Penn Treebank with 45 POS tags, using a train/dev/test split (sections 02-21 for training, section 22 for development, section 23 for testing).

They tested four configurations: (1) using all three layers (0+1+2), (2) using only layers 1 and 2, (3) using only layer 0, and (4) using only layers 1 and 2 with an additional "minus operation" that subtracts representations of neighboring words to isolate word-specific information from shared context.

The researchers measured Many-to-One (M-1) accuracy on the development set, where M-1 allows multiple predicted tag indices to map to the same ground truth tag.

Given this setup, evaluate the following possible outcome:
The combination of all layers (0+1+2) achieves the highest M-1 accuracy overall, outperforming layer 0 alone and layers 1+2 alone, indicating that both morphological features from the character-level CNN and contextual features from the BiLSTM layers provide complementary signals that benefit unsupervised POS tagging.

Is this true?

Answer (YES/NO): NO